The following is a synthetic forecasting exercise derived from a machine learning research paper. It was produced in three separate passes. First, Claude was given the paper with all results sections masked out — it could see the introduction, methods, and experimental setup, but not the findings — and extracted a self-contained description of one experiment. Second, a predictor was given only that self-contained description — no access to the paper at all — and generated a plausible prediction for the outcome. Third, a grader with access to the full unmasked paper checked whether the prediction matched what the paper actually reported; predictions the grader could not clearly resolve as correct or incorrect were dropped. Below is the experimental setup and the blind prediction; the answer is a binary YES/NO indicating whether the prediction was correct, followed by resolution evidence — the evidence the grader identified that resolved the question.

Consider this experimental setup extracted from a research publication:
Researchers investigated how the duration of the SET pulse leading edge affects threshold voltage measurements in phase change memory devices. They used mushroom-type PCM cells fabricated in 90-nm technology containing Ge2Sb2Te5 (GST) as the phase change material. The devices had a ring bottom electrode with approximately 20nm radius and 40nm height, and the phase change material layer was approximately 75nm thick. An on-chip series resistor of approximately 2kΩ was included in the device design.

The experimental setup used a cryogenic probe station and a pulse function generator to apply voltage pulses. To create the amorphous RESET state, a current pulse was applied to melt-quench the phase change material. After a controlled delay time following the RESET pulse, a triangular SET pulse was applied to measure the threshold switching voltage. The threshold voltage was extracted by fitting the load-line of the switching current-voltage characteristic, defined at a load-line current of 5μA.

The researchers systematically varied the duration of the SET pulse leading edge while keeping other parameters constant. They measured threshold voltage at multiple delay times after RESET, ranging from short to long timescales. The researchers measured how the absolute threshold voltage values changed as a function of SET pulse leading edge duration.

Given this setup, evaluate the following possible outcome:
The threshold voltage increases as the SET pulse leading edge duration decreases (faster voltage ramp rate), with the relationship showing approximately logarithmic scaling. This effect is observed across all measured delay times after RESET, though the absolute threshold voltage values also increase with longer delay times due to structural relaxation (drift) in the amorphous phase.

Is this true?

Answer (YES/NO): NO